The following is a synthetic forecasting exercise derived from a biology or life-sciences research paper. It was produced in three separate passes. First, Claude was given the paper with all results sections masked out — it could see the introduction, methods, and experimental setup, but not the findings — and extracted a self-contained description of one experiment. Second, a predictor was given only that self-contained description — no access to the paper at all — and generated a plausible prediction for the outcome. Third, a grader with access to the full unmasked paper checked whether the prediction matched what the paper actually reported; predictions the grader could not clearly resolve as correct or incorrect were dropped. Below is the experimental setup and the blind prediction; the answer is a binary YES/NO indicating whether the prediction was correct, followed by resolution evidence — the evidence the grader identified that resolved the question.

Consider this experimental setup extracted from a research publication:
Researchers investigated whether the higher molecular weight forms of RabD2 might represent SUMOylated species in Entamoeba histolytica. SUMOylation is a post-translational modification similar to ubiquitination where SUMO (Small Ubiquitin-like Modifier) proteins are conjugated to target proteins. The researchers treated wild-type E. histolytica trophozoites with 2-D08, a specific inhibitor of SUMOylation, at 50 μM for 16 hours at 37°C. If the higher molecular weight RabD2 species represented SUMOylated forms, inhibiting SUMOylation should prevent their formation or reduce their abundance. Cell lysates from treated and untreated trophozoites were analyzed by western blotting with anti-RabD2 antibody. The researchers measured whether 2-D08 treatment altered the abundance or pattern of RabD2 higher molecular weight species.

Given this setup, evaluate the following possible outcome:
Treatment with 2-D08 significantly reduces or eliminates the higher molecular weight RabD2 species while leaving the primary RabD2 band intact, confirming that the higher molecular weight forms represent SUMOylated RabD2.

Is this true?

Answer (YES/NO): NO